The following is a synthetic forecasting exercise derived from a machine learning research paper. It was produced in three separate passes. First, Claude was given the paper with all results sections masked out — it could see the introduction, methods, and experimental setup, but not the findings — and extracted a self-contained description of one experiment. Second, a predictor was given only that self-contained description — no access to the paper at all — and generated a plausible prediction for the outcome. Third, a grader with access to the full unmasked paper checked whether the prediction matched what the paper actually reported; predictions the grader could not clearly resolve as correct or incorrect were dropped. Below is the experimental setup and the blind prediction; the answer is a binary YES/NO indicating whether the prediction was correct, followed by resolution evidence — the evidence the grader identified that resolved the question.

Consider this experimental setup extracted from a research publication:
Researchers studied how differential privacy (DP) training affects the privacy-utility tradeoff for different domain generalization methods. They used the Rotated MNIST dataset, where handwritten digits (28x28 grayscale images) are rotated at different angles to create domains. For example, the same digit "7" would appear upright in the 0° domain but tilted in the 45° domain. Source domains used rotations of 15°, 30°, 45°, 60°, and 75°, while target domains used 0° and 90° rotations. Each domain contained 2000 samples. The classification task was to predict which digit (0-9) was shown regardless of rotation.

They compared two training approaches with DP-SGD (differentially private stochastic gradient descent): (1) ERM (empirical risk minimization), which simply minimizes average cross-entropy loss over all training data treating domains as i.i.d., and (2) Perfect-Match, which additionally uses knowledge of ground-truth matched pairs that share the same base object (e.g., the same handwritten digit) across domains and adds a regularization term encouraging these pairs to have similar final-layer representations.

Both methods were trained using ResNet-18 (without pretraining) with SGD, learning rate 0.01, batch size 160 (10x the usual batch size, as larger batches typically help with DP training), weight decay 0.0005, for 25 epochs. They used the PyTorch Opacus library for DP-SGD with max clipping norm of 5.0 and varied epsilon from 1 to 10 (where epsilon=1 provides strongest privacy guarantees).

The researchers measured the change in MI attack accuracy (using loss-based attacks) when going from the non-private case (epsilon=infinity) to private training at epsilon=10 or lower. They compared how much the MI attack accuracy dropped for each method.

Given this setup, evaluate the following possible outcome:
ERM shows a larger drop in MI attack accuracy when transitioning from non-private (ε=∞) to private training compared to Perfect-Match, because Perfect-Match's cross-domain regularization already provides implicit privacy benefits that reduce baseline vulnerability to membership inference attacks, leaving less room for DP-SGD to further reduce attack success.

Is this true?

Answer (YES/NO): YES